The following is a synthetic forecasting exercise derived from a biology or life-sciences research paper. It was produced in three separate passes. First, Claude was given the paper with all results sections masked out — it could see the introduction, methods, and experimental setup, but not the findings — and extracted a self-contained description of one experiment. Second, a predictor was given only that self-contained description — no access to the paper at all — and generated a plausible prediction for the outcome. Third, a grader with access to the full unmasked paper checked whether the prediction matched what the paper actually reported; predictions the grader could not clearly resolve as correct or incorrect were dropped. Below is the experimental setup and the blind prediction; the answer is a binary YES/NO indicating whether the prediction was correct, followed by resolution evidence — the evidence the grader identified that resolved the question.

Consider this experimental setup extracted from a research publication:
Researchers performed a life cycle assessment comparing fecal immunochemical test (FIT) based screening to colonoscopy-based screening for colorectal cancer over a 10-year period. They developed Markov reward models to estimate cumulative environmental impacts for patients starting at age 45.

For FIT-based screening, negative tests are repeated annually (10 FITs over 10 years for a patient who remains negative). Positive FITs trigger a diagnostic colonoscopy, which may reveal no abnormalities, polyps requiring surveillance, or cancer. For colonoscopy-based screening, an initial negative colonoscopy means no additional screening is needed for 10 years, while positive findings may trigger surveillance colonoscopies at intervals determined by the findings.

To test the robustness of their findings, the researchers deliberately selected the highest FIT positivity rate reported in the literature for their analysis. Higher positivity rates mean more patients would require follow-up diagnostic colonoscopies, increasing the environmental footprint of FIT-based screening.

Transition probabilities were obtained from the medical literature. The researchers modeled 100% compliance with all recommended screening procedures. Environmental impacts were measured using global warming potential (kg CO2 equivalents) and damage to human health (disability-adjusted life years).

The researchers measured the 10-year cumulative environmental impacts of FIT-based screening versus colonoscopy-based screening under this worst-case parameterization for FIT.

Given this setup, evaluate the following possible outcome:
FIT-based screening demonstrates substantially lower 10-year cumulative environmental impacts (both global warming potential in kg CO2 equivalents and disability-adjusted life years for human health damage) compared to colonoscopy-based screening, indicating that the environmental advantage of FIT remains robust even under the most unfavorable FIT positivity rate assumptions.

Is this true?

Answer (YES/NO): YES